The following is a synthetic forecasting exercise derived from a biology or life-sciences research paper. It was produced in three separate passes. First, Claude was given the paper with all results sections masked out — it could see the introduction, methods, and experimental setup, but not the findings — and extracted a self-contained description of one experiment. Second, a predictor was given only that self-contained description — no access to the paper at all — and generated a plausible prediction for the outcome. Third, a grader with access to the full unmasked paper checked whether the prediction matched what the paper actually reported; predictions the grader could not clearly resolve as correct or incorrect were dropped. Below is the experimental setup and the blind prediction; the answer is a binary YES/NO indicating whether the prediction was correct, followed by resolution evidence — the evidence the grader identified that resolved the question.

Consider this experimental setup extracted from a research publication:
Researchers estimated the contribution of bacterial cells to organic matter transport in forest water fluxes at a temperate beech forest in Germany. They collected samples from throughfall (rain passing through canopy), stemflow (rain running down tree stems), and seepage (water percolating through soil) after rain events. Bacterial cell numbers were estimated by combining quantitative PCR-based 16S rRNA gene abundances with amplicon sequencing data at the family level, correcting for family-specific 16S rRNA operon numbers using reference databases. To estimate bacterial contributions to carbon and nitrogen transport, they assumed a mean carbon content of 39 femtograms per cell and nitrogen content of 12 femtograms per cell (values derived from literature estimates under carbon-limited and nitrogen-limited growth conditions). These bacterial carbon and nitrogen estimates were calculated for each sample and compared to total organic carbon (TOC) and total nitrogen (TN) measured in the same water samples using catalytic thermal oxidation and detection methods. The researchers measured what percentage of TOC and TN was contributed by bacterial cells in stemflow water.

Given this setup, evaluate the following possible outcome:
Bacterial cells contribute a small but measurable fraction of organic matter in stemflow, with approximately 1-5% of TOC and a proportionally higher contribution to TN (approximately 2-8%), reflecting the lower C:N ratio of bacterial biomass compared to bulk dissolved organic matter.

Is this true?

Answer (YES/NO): NO